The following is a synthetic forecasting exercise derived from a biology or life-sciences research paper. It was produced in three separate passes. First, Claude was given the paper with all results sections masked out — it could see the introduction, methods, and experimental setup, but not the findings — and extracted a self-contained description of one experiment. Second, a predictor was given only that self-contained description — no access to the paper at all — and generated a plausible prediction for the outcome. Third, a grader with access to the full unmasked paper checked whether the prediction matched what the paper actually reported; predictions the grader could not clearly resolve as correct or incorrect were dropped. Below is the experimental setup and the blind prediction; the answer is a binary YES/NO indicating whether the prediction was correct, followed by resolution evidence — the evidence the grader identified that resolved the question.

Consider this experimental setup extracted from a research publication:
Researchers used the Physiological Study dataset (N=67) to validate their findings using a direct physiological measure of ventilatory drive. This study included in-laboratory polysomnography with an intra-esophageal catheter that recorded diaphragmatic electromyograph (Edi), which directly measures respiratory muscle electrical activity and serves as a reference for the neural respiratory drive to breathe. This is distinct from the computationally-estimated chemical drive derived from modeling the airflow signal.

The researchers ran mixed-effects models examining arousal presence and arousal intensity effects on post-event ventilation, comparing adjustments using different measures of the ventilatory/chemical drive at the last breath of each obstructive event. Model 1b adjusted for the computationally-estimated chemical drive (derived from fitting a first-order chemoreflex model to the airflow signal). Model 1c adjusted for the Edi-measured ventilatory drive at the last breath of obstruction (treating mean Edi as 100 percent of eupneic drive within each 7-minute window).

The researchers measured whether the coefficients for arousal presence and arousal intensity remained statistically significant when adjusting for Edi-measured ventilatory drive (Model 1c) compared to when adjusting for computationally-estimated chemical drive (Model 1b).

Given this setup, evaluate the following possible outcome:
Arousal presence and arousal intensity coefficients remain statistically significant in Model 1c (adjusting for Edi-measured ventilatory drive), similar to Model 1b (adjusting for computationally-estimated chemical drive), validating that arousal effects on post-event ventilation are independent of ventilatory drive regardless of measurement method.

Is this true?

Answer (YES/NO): NO